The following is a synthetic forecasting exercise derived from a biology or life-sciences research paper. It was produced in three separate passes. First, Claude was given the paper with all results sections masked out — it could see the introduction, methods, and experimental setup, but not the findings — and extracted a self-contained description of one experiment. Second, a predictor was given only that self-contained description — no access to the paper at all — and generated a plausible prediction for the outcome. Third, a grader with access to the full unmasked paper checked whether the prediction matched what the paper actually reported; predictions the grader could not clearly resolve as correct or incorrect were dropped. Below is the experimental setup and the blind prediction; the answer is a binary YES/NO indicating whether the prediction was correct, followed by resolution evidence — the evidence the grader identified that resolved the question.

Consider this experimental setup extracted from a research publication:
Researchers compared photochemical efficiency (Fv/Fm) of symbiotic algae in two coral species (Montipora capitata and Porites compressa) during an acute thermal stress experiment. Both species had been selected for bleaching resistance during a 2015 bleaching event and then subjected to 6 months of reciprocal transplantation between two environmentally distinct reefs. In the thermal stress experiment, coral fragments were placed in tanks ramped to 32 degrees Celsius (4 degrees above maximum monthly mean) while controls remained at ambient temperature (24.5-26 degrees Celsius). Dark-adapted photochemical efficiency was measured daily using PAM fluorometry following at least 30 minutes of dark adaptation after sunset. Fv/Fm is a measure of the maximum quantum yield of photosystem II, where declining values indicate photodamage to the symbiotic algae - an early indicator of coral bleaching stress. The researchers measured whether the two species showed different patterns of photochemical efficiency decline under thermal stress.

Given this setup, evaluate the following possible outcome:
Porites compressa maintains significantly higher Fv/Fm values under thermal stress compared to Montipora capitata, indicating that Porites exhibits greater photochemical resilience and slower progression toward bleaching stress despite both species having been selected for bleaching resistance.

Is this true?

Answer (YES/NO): NO